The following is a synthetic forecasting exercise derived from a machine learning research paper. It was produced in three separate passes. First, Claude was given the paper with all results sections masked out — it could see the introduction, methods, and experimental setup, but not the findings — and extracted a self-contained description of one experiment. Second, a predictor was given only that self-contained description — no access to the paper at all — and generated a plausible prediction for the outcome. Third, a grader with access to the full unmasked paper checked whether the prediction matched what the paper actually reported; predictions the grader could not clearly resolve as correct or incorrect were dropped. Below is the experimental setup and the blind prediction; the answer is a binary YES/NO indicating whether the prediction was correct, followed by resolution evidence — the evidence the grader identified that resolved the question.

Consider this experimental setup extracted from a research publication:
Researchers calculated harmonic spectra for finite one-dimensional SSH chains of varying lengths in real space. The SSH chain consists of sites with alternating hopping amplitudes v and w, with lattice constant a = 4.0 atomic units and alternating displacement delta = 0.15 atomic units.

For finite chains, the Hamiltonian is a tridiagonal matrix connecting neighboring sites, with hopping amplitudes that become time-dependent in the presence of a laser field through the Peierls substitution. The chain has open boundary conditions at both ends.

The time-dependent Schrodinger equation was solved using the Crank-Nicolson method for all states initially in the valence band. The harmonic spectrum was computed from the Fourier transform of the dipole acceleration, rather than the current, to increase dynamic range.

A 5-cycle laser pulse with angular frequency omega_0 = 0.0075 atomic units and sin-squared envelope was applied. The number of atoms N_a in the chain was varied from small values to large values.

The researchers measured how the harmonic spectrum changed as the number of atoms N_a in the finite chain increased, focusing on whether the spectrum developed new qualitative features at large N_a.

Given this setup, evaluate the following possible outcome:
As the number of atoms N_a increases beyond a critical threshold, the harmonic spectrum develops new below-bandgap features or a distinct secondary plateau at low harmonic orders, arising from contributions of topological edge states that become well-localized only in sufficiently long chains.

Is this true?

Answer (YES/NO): NO